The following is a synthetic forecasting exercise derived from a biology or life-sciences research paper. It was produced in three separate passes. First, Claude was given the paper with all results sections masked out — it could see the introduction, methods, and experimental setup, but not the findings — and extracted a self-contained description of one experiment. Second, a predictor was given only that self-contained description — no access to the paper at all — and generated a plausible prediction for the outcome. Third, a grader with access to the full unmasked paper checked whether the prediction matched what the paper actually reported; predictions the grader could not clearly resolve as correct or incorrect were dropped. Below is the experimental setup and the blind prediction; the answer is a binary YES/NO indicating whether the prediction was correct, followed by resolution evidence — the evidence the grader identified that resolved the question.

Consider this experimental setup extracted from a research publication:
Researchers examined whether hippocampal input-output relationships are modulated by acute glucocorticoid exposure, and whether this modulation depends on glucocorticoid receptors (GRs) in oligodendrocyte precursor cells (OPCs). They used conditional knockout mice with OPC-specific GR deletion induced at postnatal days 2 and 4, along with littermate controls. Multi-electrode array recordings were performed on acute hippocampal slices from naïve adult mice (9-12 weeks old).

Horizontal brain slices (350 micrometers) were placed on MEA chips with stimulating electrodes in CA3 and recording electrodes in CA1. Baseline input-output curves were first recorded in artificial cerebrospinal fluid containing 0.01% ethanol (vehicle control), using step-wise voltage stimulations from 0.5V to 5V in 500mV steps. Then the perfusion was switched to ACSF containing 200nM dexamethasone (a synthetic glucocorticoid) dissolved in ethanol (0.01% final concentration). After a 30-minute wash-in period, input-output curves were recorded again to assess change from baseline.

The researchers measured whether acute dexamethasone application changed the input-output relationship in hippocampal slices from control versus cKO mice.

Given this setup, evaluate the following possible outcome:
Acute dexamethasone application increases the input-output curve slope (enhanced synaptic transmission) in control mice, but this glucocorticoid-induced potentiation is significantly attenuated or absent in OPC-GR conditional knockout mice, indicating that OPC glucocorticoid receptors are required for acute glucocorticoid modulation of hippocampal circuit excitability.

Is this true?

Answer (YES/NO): NO